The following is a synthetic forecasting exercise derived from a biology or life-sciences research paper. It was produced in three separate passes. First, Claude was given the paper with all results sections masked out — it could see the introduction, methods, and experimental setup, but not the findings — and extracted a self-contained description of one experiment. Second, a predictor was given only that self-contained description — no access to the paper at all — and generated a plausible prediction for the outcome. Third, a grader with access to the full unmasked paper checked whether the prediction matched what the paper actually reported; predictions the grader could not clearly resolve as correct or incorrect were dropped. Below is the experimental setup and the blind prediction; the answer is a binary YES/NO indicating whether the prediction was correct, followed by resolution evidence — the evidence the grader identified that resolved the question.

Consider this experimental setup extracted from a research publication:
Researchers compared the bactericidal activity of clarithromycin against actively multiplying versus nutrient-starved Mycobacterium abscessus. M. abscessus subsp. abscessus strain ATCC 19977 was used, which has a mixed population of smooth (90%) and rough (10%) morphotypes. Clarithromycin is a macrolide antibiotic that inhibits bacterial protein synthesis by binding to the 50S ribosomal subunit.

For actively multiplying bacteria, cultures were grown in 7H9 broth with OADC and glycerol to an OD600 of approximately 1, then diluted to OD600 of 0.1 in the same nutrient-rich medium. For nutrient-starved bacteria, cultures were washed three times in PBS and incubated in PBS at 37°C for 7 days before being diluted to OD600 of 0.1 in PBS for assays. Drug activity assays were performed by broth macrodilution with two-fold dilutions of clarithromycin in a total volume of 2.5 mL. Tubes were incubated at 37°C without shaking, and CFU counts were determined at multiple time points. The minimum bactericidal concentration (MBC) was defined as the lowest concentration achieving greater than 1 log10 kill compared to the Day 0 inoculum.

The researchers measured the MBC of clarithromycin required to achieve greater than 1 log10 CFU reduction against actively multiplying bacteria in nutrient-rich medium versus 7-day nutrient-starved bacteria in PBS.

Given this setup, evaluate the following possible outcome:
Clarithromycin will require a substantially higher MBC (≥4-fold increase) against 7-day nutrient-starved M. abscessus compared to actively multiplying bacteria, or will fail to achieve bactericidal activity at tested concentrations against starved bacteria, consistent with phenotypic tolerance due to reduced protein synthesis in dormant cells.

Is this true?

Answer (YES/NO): YES